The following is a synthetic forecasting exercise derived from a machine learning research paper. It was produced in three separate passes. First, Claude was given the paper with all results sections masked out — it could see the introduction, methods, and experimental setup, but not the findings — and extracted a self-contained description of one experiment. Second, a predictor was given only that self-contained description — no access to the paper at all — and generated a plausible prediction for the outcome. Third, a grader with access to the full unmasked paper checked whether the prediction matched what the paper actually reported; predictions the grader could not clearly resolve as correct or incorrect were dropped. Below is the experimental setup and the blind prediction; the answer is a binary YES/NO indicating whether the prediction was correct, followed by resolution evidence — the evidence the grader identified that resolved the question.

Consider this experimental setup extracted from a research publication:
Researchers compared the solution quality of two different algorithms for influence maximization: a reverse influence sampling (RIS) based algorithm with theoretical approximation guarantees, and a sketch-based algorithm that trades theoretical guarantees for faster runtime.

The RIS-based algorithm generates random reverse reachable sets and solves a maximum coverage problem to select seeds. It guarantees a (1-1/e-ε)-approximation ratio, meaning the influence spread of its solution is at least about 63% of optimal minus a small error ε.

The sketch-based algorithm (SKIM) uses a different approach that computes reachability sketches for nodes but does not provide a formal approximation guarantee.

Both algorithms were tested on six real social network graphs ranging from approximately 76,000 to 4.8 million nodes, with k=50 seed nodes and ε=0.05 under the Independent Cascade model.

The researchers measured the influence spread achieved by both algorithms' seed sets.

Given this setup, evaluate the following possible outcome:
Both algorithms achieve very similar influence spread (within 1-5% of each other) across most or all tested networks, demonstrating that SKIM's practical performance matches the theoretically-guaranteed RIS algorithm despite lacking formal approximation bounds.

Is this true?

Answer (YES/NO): YES